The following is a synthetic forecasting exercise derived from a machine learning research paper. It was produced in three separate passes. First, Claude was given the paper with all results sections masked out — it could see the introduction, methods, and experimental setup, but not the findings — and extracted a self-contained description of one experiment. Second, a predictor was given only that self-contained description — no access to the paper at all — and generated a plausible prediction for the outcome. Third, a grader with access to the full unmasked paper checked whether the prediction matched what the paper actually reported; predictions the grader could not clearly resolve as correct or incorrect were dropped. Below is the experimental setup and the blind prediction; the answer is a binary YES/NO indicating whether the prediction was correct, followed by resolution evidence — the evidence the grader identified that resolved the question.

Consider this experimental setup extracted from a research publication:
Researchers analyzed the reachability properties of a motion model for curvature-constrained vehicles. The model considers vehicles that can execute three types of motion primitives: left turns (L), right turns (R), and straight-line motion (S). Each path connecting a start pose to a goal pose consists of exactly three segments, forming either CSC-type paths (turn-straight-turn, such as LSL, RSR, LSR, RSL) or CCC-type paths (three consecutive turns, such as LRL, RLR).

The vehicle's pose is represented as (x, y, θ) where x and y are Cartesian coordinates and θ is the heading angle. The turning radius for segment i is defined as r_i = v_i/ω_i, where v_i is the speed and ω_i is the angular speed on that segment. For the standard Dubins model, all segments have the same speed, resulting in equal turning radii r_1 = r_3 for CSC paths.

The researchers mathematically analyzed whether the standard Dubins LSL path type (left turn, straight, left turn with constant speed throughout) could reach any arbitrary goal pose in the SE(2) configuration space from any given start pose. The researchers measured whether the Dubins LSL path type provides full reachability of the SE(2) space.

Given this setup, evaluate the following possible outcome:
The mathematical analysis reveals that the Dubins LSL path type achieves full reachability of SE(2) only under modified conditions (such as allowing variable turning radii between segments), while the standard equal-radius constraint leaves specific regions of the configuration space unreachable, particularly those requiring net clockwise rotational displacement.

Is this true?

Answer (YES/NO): NO